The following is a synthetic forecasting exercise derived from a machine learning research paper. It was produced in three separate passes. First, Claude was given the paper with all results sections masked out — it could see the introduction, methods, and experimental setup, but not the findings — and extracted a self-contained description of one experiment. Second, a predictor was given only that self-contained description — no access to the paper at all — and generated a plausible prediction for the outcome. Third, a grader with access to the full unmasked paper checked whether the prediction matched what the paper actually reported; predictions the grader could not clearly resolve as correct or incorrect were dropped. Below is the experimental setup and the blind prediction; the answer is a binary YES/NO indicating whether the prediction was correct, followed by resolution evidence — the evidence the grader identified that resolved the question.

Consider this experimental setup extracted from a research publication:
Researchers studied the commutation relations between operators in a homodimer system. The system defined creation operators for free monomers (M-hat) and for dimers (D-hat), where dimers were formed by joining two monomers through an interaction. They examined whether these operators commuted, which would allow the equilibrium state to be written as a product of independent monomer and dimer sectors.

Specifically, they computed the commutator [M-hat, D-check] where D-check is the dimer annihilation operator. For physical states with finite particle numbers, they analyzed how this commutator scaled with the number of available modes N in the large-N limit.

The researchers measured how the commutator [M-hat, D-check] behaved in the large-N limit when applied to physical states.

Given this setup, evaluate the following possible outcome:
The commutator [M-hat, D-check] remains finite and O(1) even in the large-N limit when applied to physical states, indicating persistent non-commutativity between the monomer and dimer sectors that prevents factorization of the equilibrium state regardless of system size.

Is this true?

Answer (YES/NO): NO